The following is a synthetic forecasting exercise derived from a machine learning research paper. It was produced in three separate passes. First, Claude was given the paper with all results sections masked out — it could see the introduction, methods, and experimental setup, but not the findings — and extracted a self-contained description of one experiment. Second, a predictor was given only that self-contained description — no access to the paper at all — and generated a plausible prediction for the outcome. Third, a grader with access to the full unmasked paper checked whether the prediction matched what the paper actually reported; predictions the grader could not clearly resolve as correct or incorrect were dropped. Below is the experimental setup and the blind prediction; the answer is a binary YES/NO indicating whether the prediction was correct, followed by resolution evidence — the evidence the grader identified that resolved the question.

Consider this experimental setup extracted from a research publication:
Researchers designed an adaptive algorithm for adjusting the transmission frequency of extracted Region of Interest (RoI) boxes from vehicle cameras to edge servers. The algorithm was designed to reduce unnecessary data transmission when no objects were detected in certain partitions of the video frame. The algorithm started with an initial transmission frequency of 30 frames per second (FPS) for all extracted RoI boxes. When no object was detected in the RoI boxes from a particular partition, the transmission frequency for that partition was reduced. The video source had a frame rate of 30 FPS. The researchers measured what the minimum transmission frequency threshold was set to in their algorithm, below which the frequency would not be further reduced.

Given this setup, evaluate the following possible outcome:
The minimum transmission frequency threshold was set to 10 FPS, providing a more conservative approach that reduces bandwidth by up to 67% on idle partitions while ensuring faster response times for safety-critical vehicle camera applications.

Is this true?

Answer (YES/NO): NO